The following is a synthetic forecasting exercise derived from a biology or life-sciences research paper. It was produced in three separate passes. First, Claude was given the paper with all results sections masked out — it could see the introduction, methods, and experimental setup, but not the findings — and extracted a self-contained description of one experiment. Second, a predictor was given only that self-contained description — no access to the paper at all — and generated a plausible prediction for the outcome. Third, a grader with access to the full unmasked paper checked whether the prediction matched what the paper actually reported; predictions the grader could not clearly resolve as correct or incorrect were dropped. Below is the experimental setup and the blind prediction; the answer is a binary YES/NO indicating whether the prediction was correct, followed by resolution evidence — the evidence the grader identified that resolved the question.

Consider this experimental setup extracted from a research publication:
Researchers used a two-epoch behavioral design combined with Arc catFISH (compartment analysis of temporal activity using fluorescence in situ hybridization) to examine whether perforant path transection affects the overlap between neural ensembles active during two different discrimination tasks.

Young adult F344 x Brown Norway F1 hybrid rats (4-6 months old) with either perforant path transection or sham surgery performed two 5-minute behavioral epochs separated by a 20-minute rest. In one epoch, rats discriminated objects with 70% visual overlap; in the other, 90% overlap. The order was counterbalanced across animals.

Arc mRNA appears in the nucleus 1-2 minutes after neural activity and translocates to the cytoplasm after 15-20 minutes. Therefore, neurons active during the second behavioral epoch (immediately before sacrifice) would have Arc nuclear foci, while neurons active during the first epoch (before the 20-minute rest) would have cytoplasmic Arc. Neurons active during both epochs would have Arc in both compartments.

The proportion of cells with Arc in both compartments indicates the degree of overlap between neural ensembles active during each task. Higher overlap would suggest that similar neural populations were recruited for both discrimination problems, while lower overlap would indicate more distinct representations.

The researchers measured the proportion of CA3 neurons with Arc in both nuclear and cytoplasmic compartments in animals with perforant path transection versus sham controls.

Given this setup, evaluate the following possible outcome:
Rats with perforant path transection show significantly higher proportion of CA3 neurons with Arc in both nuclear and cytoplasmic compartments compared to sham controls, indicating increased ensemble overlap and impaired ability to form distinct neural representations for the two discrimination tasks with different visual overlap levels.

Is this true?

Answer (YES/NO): NO